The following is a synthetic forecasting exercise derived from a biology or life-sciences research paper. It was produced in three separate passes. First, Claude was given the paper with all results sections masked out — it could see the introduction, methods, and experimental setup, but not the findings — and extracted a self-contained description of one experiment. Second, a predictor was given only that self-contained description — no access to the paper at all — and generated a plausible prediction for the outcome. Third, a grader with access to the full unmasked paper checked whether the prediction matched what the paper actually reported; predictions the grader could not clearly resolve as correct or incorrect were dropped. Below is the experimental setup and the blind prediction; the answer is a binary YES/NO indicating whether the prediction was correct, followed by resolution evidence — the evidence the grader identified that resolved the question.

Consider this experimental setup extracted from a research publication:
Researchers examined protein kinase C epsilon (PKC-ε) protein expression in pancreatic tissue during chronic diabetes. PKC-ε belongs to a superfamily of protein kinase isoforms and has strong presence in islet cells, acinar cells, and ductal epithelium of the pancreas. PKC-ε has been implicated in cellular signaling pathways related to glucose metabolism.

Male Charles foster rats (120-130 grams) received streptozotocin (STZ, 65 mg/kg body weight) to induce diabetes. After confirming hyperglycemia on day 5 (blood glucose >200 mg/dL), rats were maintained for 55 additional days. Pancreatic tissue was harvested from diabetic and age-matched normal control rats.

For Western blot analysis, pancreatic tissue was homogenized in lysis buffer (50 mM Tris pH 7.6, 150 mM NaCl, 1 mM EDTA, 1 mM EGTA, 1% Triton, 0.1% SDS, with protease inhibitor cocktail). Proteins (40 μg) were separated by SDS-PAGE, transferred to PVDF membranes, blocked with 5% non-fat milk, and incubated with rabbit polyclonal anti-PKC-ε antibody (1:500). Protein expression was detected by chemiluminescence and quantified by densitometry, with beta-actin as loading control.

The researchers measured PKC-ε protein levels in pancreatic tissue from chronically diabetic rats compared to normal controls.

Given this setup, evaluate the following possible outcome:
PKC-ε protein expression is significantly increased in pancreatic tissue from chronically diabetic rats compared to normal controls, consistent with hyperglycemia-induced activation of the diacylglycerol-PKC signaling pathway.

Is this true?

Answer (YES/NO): YES